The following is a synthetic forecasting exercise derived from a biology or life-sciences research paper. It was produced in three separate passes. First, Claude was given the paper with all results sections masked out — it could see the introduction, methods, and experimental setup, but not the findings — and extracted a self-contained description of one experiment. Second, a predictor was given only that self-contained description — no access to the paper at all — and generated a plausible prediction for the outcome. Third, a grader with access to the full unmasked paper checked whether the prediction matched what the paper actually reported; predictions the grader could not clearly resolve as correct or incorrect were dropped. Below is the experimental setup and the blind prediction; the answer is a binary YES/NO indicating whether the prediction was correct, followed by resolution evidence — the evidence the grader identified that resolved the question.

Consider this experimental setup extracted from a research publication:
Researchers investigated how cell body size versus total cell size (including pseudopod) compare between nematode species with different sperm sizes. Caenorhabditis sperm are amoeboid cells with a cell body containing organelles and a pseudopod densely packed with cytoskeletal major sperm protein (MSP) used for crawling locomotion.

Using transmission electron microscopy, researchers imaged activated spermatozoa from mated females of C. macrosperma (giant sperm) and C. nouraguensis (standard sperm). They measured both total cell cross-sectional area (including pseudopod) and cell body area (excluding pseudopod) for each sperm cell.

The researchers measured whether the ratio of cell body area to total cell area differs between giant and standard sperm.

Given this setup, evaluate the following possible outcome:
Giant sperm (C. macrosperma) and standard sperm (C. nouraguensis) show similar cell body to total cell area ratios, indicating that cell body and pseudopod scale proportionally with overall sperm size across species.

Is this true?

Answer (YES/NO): YES